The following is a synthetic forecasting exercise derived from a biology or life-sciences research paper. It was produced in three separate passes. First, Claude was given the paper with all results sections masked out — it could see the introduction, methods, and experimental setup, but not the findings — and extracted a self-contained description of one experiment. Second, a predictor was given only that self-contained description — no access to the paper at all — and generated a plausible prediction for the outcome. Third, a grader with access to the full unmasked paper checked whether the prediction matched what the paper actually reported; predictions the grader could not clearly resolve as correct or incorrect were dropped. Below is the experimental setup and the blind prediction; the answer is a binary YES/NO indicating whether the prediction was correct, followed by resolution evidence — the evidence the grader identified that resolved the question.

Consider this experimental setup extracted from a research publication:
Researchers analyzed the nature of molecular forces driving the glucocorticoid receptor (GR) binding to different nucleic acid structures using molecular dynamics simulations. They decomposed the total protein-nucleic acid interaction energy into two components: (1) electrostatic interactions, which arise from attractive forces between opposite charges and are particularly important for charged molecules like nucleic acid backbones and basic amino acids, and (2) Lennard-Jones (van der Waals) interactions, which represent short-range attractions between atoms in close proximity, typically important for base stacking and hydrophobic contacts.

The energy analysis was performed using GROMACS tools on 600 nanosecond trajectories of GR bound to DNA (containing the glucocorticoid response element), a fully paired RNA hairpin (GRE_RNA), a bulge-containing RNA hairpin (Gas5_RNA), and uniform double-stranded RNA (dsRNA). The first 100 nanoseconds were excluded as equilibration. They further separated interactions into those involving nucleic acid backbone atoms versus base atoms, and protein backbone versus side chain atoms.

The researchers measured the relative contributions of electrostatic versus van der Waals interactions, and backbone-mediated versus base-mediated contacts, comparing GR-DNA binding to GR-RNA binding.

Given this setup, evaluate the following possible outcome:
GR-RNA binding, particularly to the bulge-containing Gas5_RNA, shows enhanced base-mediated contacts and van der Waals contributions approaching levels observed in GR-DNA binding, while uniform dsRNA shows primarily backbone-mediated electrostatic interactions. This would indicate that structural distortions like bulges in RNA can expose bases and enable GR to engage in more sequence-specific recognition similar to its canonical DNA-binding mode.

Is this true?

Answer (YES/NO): NO